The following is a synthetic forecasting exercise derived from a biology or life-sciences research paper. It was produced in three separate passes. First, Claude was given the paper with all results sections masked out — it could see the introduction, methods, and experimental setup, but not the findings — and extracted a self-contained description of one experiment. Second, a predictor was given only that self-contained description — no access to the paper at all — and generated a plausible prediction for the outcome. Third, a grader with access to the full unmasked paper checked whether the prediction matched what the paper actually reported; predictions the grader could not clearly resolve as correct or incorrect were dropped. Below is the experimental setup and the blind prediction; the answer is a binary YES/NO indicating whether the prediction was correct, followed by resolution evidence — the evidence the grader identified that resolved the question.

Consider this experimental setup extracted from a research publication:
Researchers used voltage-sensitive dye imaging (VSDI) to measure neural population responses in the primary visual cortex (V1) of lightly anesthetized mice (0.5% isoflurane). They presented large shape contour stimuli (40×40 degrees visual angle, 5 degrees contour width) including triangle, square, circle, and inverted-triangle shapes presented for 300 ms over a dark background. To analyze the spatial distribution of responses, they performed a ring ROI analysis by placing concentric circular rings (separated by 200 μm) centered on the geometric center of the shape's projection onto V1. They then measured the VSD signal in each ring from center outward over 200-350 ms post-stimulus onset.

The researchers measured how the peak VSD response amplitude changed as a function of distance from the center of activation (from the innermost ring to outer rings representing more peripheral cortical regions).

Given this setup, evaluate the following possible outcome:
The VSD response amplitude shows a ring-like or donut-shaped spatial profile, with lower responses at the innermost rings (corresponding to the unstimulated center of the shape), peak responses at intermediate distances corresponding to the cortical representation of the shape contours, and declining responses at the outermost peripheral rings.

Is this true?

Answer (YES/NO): NO